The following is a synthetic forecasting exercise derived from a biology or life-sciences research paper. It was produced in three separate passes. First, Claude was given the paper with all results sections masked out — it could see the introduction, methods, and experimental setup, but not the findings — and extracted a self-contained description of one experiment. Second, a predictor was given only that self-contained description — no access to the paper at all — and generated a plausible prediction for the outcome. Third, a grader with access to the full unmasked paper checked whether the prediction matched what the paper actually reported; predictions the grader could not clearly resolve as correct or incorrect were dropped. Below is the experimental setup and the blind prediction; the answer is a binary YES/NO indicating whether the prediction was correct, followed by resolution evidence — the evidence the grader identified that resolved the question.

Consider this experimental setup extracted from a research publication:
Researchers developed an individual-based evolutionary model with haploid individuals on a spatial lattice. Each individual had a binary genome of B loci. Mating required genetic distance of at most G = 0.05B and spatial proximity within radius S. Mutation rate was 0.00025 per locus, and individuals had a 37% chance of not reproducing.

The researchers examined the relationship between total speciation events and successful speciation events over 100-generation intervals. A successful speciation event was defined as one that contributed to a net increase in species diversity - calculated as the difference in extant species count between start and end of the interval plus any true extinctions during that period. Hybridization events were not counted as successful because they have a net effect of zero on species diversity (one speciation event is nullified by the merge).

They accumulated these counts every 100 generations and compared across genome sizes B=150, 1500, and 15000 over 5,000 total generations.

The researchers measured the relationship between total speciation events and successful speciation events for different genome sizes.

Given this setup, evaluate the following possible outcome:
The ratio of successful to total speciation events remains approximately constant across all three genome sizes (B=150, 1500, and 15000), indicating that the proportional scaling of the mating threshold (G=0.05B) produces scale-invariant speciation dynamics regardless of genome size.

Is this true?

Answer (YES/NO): NO